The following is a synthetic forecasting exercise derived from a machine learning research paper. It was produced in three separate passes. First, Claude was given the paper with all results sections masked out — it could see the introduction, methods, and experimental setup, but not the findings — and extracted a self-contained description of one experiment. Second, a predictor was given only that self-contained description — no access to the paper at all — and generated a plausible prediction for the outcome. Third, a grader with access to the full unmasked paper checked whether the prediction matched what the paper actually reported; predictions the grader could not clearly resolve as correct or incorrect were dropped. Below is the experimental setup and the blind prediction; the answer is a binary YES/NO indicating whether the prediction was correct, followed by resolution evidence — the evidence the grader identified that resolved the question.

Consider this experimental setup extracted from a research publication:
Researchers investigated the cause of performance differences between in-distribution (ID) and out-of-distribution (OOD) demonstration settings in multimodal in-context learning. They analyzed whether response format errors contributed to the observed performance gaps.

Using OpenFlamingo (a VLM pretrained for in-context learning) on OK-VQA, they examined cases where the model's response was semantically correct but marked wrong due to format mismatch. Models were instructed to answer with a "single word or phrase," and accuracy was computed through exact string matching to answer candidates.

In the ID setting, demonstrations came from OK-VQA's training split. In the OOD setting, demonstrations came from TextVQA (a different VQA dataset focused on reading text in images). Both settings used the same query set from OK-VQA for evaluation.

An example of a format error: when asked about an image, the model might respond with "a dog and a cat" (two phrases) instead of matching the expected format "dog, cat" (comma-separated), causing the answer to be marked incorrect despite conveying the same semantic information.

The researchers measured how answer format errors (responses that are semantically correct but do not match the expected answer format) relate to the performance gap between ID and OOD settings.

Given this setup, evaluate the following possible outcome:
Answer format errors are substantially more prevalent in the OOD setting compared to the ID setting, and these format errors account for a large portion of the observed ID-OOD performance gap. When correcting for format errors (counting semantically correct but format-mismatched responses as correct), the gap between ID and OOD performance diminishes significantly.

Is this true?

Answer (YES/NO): YES